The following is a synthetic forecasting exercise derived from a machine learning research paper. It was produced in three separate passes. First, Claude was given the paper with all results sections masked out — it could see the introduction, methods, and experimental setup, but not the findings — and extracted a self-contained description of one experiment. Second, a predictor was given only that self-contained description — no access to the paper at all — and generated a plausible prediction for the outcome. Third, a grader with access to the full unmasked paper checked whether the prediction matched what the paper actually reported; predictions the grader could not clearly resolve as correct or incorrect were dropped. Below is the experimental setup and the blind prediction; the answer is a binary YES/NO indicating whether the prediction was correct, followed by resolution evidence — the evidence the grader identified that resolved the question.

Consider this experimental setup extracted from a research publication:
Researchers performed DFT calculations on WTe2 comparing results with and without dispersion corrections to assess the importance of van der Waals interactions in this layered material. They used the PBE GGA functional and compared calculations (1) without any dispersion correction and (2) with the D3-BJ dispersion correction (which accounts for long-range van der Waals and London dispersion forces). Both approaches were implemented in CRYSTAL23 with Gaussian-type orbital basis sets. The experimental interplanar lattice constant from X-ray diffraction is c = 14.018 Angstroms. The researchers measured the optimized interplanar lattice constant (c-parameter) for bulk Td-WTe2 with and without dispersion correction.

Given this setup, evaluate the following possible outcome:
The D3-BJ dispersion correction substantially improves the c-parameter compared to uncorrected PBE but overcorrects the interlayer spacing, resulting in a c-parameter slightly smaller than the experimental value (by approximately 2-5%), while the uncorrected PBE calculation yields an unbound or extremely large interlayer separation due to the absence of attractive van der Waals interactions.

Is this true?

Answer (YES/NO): NO